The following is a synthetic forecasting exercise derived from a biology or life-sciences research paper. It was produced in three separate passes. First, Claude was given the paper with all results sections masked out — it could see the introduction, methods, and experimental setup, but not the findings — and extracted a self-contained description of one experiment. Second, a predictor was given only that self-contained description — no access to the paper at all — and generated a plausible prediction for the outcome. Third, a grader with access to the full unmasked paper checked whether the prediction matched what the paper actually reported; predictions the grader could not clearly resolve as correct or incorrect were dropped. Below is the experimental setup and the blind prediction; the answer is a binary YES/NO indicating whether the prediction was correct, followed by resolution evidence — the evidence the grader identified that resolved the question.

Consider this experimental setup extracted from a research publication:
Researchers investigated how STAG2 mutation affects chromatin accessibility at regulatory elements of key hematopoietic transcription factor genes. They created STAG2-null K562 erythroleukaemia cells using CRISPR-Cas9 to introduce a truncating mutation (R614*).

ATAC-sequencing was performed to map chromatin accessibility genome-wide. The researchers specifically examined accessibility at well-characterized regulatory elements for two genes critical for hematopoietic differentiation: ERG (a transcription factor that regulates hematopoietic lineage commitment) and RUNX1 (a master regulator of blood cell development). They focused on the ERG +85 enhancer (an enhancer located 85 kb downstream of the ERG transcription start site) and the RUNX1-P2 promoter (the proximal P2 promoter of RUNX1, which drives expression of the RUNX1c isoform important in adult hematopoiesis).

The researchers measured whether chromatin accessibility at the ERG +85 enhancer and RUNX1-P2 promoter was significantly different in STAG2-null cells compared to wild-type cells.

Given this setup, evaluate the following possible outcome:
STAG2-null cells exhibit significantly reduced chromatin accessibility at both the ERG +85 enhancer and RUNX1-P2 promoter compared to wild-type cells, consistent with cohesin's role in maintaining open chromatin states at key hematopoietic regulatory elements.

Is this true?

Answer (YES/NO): NO